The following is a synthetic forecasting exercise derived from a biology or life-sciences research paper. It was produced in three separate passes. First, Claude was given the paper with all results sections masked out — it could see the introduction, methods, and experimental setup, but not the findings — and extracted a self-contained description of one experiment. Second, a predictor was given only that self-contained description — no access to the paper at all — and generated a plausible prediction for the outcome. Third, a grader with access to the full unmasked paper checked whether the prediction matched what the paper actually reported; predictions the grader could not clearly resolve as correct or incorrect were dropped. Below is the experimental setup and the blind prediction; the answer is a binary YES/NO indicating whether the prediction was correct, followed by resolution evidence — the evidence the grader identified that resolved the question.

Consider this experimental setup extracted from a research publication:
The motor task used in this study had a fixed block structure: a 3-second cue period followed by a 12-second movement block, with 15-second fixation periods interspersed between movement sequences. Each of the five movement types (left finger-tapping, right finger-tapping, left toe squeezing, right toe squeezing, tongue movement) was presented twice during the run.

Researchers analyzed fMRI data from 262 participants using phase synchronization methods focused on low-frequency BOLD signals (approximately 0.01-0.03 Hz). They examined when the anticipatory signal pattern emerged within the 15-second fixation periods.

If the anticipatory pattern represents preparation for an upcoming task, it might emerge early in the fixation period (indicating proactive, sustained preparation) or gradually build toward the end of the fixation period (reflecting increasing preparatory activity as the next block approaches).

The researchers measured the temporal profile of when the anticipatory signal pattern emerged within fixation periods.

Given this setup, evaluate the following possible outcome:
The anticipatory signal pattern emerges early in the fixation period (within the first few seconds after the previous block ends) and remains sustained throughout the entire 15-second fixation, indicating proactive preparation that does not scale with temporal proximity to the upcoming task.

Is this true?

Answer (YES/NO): NO